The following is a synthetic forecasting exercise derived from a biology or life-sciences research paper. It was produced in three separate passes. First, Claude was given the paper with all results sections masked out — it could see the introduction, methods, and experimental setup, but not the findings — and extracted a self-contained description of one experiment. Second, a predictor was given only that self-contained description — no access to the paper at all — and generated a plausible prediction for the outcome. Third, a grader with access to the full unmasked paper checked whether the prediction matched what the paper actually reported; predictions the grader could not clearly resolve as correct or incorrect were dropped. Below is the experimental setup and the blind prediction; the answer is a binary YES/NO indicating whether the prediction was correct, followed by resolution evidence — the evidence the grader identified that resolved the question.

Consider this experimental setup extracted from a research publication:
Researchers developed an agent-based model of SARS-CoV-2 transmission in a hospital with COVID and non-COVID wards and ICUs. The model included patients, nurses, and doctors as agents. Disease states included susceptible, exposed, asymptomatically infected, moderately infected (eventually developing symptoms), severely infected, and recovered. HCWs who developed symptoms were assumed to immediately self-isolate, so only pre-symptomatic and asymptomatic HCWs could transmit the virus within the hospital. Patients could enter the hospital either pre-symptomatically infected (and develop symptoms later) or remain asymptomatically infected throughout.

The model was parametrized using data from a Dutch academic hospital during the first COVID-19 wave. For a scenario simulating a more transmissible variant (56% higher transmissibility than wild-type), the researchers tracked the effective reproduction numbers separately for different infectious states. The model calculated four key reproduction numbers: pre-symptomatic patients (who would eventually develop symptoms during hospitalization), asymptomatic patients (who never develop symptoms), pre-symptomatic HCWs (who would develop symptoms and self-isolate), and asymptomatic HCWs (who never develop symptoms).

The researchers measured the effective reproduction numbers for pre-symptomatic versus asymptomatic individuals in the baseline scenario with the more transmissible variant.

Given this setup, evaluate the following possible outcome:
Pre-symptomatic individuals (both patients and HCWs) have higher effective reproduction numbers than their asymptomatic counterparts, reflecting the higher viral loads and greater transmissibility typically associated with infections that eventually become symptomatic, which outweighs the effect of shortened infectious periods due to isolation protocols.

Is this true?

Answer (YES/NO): YES